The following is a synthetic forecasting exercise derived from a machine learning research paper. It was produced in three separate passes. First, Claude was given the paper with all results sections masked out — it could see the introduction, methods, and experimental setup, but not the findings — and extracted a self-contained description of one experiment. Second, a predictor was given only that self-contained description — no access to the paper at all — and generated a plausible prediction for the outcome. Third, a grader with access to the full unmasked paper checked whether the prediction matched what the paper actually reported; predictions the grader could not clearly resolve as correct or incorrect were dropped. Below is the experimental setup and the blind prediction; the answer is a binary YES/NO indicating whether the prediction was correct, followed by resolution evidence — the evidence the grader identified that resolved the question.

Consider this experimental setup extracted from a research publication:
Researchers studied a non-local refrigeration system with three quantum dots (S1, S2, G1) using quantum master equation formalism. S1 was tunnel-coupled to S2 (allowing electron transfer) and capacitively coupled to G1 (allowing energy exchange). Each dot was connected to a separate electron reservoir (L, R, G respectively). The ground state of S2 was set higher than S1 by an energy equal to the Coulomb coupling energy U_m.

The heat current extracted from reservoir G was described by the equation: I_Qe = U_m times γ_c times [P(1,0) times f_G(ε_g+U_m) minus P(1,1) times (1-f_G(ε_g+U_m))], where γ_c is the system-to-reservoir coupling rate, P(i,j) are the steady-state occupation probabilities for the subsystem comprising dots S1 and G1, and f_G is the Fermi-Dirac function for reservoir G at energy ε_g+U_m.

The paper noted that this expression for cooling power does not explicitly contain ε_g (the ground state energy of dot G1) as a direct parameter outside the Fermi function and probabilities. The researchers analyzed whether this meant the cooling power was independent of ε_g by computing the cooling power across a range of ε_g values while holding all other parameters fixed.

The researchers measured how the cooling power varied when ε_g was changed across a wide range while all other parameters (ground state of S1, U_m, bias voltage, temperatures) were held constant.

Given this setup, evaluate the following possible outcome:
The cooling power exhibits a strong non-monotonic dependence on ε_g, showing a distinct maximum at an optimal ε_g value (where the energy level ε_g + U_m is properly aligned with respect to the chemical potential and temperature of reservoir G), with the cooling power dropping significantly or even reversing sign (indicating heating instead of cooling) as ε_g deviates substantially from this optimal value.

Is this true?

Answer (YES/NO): YES